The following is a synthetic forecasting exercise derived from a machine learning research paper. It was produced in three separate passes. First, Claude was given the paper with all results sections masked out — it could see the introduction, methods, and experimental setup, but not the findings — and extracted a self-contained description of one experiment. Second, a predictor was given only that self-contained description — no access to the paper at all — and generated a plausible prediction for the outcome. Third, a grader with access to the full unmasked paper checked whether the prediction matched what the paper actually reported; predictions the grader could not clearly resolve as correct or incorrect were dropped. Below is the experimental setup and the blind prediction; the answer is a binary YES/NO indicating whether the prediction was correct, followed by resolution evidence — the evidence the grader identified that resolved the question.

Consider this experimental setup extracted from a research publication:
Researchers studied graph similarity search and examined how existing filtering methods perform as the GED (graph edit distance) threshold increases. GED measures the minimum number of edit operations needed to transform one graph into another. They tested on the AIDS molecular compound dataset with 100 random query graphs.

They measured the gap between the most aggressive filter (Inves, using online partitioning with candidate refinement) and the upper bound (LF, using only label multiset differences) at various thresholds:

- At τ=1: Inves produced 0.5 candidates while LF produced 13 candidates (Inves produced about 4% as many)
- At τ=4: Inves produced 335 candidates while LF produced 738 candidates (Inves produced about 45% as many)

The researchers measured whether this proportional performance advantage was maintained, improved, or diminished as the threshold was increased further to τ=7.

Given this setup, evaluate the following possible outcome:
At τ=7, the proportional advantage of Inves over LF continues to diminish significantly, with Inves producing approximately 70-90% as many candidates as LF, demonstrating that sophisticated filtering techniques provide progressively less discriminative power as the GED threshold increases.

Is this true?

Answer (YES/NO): NO